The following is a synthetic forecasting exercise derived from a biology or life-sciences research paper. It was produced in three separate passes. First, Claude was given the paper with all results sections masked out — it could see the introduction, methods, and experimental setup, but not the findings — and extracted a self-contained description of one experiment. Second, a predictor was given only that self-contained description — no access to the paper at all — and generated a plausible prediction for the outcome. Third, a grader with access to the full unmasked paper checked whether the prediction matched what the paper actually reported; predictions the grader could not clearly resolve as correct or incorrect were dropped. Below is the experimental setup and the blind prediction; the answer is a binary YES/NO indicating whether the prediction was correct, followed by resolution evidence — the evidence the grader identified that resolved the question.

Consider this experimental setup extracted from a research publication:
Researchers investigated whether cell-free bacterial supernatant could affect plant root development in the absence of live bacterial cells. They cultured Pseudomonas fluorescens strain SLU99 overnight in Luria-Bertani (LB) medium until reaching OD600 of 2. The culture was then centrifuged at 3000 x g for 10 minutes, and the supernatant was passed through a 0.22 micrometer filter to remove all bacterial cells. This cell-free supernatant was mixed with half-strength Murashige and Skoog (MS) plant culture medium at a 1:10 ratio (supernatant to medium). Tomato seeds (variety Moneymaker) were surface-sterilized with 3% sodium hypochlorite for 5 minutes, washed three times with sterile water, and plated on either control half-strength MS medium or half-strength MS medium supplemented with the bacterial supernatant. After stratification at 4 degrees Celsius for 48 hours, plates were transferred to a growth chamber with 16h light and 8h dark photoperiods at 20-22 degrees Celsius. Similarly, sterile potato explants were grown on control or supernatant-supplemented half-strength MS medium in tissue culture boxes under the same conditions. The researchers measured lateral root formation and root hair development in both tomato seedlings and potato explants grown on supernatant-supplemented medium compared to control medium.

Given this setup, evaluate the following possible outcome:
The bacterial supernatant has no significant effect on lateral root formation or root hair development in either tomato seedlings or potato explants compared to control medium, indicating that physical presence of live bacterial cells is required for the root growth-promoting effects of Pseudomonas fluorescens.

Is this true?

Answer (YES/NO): NO